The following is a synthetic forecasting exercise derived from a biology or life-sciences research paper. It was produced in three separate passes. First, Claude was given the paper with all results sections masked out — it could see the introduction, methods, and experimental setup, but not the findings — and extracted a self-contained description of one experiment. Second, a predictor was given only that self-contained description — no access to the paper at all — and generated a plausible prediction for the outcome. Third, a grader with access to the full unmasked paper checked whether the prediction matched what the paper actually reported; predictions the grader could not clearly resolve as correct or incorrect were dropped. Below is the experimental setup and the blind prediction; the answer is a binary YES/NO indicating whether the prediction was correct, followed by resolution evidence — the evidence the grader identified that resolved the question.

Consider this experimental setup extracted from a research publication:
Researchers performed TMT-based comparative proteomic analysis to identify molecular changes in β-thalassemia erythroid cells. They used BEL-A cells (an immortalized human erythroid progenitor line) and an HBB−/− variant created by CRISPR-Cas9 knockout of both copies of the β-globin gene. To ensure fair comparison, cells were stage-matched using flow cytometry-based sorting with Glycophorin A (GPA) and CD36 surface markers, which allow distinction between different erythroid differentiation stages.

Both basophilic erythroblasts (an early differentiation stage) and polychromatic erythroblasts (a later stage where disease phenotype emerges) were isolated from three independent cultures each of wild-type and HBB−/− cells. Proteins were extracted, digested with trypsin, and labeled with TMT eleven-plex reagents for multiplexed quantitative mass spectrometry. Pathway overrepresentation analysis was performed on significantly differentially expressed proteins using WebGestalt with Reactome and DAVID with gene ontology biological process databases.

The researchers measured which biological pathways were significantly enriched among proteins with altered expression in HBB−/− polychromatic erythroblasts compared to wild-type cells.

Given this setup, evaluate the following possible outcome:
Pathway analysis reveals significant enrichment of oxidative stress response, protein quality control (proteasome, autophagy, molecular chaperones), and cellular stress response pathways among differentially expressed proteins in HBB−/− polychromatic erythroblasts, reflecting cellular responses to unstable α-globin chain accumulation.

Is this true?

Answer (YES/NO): YES